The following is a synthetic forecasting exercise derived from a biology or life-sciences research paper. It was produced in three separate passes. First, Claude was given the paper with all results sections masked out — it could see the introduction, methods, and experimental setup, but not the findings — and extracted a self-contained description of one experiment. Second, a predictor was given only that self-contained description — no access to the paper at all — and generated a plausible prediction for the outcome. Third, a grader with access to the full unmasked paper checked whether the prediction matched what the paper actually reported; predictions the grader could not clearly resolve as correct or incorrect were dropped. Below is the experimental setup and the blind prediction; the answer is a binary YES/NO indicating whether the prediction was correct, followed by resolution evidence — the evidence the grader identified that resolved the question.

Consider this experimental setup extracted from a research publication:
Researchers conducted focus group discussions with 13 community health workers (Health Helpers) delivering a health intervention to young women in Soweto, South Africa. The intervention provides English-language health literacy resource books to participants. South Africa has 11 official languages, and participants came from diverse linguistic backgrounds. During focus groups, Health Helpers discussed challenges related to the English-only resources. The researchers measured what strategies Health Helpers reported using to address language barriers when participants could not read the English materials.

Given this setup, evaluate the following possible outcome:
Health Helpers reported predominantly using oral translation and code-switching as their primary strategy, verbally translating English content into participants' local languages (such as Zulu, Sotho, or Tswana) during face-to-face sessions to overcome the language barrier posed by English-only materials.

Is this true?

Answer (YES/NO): NO